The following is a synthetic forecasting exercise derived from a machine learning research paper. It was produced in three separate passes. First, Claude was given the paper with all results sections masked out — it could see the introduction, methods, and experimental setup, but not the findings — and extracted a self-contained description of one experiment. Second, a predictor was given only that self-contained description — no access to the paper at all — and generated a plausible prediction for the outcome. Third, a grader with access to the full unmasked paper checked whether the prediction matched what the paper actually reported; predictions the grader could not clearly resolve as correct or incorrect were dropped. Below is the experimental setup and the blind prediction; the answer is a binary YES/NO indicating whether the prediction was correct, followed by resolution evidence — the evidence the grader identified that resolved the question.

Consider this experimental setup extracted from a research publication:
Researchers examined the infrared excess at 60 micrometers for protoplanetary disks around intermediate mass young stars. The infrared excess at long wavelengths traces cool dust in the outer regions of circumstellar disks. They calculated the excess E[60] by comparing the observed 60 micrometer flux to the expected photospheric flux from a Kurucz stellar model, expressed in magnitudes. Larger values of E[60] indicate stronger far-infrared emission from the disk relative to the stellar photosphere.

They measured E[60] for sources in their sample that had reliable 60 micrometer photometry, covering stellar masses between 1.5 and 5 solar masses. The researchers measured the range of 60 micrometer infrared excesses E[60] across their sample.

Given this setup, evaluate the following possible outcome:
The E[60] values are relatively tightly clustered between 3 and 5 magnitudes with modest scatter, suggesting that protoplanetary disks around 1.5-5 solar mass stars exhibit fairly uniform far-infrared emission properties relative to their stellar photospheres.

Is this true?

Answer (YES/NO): NO